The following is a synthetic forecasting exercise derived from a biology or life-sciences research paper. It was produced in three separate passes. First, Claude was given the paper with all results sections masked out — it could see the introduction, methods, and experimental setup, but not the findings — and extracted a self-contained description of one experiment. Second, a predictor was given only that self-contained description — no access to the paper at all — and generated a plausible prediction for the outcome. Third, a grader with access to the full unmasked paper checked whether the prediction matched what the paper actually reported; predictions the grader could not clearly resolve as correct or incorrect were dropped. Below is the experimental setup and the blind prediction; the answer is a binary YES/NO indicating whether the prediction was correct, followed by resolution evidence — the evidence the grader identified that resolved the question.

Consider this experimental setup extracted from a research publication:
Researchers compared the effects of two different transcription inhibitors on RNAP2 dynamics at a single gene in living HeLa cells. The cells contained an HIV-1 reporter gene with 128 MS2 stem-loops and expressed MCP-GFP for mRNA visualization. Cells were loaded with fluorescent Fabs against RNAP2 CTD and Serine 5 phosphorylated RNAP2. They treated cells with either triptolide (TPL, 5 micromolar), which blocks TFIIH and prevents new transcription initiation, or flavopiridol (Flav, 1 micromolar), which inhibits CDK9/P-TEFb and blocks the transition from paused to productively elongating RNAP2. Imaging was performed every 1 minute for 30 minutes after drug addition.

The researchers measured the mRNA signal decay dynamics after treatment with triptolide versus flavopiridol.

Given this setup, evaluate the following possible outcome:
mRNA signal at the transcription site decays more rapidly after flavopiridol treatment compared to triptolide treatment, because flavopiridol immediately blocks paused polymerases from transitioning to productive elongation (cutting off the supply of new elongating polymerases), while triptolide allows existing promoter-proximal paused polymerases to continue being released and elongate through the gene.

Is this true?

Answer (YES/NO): NO